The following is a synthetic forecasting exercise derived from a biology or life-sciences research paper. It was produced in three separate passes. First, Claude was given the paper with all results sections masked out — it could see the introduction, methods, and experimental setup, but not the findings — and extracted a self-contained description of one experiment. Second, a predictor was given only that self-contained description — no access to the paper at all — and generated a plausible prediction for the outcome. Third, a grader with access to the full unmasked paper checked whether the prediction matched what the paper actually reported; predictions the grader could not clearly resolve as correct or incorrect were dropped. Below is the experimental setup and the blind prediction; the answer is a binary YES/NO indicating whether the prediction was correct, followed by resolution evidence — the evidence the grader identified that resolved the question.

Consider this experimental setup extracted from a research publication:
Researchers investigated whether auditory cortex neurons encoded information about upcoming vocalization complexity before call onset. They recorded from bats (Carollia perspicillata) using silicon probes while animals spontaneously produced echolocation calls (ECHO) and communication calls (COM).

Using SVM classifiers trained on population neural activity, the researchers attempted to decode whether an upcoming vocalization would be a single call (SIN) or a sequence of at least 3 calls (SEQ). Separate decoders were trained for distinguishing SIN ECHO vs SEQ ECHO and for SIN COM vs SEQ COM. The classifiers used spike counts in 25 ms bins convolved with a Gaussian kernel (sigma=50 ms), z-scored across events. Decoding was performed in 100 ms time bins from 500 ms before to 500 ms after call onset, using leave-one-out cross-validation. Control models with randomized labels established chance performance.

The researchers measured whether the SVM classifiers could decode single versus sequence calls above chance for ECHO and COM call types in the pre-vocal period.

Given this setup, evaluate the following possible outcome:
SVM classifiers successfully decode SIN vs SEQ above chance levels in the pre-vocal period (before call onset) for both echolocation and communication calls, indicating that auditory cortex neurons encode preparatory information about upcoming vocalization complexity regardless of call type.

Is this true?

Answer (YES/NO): NO